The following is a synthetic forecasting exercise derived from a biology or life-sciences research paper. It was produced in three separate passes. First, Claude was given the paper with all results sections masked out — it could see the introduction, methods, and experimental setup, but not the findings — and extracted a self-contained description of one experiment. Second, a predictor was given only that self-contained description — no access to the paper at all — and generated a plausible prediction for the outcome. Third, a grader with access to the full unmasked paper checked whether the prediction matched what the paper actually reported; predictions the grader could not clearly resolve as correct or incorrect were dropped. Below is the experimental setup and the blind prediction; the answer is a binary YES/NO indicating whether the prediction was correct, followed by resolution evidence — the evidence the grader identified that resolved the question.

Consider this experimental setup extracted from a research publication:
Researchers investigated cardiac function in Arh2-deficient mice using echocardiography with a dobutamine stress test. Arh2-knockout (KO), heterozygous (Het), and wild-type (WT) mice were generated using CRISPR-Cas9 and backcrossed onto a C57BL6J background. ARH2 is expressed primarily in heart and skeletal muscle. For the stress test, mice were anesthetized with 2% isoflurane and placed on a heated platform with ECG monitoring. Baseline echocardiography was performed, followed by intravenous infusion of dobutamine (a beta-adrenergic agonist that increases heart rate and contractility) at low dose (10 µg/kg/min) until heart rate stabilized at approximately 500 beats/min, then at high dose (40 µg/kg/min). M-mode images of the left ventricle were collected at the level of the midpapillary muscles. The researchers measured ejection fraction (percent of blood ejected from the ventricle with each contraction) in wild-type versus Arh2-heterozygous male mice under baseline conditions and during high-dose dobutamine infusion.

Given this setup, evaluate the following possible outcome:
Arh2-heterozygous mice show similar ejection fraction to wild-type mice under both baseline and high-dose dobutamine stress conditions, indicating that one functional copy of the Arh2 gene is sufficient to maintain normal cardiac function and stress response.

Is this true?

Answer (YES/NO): NO